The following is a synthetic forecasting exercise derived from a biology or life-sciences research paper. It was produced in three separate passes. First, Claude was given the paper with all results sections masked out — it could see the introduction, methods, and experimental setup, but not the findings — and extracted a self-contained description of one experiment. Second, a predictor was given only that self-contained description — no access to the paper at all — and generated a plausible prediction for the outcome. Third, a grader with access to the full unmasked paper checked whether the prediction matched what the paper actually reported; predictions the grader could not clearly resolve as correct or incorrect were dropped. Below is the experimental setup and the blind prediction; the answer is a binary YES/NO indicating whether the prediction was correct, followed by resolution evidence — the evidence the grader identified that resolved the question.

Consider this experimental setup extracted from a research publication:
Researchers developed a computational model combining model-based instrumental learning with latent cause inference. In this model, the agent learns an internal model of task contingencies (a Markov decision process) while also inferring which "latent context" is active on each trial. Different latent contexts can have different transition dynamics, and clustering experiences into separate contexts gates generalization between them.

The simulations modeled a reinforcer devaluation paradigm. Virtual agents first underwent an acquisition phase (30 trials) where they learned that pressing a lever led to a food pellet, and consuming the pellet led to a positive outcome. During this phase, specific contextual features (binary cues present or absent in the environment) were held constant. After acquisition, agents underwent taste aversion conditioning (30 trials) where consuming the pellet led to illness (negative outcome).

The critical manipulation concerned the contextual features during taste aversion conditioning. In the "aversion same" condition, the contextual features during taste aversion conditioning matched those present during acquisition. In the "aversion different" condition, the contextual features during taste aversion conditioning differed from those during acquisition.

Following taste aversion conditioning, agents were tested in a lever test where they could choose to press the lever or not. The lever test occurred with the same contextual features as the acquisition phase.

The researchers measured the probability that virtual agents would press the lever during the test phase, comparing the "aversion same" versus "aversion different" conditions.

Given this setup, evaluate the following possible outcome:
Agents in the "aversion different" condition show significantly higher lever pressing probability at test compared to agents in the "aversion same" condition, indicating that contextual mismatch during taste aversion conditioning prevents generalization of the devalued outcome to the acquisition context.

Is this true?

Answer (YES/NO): YES